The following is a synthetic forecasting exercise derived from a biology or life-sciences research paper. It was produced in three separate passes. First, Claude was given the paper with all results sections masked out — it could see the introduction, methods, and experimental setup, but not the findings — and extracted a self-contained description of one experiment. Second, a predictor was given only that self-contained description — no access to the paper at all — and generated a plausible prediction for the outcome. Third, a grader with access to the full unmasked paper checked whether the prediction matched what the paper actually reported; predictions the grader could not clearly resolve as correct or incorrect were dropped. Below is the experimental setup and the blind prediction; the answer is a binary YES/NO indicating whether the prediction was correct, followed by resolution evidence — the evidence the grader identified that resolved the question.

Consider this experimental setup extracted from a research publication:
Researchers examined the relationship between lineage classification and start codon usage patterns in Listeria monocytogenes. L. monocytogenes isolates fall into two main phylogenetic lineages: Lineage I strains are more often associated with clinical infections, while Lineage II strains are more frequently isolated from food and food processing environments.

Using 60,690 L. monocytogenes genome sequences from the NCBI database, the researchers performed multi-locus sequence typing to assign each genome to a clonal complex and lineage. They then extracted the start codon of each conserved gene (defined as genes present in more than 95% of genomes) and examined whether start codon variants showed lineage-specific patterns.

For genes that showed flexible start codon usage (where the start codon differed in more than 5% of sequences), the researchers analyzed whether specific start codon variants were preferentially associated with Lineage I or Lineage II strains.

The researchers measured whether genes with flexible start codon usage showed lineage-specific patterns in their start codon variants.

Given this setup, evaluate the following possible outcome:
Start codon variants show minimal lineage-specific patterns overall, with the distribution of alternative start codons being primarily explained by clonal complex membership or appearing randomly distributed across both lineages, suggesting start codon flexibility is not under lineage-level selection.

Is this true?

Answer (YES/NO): NO